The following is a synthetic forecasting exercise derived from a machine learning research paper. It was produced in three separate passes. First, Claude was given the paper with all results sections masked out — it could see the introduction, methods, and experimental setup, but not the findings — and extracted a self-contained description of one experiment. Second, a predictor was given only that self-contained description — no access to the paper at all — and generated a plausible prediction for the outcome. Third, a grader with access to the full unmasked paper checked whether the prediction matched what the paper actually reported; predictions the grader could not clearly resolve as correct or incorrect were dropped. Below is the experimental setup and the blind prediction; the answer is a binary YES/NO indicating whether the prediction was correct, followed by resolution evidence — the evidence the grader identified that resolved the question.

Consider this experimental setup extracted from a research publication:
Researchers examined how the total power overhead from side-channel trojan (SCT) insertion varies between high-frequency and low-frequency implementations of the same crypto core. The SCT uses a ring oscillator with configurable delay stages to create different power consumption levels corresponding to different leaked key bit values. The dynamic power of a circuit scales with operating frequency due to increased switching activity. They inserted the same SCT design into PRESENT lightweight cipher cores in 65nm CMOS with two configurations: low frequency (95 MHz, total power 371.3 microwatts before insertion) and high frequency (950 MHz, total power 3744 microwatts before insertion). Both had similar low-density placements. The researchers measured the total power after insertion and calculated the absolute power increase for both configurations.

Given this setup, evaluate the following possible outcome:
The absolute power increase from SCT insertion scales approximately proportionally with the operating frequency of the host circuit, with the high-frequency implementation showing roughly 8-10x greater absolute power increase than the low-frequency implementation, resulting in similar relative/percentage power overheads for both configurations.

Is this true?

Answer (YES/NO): NO